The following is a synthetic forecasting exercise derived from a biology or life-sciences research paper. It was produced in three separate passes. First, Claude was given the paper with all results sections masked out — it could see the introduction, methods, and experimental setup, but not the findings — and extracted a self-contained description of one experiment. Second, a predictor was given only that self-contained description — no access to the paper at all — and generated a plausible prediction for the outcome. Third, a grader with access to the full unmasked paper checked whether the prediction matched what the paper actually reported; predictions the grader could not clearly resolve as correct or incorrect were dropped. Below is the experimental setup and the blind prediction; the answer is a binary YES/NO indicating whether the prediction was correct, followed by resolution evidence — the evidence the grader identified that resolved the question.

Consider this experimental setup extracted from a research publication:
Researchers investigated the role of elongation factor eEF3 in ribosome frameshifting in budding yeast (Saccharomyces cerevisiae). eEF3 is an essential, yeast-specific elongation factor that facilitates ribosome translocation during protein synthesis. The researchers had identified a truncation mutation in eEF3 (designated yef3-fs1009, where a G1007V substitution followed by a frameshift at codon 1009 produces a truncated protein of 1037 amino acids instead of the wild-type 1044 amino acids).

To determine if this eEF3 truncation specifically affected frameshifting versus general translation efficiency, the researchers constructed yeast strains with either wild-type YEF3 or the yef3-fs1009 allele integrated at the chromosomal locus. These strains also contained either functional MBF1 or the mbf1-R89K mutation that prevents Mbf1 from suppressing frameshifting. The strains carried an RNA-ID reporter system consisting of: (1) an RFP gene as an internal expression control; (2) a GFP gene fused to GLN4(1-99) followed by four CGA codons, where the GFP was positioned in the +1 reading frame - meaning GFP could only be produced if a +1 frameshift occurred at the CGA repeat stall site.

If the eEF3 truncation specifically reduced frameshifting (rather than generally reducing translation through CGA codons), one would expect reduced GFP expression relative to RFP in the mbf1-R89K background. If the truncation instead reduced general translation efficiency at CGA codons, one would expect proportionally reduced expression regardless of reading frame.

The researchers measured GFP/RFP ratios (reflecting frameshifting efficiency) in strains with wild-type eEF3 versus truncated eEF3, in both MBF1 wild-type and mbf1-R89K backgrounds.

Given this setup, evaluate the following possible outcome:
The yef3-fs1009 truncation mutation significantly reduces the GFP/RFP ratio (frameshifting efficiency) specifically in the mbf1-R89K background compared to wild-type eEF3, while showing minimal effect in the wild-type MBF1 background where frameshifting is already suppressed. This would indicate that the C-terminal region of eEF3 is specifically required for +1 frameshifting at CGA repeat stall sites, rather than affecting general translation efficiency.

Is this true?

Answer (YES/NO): YES